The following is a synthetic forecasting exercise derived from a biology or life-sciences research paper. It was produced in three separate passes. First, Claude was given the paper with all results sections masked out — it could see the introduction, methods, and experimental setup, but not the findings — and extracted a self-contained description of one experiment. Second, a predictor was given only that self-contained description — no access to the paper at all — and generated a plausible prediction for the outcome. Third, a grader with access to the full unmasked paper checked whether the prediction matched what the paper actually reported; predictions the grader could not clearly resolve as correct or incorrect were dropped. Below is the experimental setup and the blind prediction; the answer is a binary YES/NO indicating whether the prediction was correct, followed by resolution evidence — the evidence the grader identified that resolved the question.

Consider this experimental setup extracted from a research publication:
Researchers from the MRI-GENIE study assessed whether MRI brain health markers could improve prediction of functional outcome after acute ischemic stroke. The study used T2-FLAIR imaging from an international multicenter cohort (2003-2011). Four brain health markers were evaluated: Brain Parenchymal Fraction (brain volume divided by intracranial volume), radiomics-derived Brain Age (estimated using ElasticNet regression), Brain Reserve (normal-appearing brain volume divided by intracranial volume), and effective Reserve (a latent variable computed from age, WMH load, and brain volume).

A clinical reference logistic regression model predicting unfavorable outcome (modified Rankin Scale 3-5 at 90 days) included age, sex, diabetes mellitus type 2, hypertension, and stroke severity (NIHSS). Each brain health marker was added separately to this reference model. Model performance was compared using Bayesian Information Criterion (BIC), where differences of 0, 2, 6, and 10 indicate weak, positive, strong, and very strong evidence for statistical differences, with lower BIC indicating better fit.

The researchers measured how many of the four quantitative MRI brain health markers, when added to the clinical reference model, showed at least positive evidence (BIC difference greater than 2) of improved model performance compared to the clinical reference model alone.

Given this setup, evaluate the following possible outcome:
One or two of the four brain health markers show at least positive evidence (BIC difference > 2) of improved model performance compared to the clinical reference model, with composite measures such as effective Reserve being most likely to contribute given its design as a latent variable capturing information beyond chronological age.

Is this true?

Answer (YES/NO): NO